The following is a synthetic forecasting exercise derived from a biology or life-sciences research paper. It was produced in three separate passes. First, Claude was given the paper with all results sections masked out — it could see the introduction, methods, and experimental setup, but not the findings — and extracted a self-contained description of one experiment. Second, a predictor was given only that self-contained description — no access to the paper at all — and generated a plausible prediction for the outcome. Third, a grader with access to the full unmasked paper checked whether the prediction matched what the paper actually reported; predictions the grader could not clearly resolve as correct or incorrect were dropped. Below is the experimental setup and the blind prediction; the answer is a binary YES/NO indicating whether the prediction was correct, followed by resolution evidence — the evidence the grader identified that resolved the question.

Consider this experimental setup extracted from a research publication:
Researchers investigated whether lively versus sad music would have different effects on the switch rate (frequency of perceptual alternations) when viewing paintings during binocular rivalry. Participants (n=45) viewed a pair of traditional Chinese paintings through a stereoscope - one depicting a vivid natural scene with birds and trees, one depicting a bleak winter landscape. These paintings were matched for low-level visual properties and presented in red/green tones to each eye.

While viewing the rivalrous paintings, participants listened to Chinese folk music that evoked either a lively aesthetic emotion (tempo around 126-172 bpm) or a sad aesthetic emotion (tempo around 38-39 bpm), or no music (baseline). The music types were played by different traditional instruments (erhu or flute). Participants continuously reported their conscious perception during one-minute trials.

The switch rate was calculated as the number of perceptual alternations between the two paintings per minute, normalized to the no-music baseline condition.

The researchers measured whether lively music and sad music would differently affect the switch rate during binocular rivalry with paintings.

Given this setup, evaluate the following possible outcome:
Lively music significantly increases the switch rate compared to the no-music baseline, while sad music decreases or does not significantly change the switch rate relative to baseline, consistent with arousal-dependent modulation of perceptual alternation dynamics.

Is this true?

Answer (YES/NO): YES